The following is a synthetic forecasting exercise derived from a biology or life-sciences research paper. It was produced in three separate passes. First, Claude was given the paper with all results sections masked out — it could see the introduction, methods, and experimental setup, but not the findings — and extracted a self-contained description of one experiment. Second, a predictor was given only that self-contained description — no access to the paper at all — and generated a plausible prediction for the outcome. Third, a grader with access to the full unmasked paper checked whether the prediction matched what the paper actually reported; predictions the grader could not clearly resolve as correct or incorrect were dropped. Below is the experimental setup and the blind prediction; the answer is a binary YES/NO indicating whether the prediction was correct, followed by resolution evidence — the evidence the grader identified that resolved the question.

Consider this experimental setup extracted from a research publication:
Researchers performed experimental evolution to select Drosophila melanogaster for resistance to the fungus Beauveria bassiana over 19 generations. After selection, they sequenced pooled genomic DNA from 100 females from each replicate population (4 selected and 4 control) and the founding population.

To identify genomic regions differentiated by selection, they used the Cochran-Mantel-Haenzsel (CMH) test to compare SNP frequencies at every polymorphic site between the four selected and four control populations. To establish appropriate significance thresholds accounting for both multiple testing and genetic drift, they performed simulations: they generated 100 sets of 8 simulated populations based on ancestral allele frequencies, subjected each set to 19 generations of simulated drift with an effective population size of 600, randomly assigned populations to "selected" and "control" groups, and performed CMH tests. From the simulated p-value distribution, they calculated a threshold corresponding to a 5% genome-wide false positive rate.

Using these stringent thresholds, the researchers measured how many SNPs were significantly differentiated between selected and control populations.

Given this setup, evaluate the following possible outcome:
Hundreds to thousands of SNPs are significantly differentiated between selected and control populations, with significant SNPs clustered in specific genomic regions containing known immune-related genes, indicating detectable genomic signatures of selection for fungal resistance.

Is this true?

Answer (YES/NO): NO